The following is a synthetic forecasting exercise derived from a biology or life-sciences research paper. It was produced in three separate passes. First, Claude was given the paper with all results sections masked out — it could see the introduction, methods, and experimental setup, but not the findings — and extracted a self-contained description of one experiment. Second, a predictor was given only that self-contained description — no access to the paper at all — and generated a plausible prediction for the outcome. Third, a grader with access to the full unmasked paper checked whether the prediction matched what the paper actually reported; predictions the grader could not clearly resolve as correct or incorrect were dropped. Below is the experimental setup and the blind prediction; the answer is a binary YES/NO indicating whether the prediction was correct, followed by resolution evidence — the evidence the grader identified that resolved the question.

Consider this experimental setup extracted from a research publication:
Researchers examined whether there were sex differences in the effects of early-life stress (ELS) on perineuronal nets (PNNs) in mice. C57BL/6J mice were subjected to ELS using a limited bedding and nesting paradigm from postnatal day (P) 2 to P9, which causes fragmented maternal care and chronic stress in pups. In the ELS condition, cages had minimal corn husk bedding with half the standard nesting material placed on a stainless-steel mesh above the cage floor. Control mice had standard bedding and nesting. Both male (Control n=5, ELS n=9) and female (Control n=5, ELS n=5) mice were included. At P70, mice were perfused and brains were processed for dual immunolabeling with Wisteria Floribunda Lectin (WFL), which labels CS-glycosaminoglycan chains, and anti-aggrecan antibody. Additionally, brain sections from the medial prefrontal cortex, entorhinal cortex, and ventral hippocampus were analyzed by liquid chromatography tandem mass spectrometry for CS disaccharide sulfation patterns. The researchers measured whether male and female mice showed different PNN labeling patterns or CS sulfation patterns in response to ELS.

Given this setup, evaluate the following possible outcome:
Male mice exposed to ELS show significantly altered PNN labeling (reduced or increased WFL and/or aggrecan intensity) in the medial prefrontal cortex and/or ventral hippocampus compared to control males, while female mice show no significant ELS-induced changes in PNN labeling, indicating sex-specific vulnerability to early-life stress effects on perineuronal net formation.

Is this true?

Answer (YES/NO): NO